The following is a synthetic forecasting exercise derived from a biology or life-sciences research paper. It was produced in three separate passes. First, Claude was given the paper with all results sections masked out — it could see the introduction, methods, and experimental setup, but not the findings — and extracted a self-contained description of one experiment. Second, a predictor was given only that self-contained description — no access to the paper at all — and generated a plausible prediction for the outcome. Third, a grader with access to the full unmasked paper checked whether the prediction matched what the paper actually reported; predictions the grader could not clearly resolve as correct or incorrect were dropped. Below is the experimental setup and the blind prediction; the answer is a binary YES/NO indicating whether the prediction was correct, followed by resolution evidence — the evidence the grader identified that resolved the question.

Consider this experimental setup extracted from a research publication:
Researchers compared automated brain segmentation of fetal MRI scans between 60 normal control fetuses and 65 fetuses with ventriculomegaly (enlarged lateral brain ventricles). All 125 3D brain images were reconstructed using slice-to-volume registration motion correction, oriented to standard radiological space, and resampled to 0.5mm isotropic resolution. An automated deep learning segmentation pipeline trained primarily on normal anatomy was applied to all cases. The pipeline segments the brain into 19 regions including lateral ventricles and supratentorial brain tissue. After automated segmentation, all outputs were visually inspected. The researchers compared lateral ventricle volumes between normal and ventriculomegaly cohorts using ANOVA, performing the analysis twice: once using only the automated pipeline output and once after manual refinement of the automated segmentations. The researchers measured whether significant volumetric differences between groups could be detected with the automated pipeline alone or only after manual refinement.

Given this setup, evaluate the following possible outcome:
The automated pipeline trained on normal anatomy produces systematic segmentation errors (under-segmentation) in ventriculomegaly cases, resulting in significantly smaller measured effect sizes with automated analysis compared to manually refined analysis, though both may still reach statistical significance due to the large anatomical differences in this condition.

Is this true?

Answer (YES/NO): NO